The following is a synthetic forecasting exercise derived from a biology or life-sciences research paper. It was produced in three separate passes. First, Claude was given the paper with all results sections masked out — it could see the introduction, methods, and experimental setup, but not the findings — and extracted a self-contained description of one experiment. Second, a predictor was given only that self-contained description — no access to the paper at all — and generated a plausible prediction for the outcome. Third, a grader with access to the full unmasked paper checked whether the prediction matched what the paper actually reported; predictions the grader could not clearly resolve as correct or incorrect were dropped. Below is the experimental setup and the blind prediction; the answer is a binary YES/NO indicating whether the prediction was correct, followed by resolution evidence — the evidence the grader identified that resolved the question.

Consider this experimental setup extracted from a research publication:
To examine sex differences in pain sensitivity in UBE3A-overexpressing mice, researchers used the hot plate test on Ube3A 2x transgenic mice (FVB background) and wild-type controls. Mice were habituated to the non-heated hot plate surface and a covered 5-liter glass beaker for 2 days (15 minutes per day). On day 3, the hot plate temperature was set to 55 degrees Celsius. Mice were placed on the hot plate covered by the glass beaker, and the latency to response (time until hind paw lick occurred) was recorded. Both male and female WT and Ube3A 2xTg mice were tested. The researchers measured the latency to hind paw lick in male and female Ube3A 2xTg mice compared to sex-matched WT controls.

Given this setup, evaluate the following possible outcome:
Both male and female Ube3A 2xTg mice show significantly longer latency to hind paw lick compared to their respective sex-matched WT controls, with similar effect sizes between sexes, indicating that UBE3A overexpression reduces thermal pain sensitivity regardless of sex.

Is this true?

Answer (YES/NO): NO